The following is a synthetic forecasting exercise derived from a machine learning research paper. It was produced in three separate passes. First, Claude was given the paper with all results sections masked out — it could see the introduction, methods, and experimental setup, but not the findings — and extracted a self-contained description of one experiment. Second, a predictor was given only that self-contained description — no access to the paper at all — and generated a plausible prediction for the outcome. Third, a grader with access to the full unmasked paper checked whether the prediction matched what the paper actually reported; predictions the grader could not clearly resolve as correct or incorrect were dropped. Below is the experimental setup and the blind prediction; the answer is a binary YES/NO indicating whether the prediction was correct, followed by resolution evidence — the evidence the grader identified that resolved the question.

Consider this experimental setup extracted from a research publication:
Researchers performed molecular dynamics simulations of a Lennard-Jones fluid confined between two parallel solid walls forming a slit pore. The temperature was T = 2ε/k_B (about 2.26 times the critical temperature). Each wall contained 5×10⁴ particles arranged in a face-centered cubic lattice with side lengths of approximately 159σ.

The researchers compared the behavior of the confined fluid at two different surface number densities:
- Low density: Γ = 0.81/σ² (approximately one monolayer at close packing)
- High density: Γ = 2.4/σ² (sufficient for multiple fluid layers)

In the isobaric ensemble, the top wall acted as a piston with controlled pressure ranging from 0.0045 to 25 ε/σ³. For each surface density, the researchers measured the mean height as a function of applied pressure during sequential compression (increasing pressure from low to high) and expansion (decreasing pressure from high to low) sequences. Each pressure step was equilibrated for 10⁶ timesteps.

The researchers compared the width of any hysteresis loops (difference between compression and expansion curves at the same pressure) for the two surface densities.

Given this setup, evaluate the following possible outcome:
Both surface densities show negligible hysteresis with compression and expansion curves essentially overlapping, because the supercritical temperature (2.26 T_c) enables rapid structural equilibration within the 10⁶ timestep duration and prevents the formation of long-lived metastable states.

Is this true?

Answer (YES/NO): NO